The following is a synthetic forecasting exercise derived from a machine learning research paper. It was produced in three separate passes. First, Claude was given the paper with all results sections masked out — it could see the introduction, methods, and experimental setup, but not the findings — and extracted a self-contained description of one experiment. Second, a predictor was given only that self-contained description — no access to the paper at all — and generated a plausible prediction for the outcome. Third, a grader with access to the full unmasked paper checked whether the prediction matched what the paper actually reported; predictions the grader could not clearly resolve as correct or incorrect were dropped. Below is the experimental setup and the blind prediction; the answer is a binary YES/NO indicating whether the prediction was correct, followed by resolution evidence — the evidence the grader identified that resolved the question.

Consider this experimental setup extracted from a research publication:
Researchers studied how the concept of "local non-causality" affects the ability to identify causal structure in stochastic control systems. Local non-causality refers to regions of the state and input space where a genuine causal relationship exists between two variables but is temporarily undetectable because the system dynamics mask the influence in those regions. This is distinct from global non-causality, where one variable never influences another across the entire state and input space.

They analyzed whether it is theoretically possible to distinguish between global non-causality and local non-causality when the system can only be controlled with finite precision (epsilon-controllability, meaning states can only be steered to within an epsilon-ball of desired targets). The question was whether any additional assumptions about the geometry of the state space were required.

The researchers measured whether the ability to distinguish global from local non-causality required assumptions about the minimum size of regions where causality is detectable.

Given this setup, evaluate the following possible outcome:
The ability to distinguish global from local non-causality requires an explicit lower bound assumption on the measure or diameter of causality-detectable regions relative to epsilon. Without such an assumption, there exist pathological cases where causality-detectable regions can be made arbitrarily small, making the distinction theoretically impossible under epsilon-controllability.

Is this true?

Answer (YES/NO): YES